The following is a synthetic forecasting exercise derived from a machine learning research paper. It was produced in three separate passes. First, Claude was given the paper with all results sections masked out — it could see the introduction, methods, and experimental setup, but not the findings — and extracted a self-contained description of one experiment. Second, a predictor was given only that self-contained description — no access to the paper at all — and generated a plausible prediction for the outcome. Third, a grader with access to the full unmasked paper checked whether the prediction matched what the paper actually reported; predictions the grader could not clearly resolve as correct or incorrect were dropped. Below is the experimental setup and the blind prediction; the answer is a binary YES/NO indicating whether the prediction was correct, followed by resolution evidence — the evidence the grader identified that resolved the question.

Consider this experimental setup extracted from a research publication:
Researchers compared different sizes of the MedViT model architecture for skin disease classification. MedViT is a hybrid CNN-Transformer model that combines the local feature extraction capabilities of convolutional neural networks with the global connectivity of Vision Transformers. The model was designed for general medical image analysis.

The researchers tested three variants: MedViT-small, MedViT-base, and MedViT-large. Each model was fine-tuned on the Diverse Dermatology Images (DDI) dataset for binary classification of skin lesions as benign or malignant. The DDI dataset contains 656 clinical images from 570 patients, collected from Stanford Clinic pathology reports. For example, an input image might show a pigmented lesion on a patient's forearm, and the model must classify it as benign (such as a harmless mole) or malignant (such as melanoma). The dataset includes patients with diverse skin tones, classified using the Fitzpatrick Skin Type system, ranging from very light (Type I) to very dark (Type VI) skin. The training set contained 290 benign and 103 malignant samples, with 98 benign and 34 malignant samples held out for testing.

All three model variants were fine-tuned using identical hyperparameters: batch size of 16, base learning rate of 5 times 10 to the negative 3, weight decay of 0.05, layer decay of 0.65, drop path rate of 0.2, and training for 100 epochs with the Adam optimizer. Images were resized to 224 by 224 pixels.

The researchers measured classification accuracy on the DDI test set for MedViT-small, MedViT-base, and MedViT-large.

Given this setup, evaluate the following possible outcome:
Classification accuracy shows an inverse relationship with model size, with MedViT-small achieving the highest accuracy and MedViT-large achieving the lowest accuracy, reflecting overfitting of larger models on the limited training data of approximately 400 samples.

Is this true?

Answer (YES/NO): NO